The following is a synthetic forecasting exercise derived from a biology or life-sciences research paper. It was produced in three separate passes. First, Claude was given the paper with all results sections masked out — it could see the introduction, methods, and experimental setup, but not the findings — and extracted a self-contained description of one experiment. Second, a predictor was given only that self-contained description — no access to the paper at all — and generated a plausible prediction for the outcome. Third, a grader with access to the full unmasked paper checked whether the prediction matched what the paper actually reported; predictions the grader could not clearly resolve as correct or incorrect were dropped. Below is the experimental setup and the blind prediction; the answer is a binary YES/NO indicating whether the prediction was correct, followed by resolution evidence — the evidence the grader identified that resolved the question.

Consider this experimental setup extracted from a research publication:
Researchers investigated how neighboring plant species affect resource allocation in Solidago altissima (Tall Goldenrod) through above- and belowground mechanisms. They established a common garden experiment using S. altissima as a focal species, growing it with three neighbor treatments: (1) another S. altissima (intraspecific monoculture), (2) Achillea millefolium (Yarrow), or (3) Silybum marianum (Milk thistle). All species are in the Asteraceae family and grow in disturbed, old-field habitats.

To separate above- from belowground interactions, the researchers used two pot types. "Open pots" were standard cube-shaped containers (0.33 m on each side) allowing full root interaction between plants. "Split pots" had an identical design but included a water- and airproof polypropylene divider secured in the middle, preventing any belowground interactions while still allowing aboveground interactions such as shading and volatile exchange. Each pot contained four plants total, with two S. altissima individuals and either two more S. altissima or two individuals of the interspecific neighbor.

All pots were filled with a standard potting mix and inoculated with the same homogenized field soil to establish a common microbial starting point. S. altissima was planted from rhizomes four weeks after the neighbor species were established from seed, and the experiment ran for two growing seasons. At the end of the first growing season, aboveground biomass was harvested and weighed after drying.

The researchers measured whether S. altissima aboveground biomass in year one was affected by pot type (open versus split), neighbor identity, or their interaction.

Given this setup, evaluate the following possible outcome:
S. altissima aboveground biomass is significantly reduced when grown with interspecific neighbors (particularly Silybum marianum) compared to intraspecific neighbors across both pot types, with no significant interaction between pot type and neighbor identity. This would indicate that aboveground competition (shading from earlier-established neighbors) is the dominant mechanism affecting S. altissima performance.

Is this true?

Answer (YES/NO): YES